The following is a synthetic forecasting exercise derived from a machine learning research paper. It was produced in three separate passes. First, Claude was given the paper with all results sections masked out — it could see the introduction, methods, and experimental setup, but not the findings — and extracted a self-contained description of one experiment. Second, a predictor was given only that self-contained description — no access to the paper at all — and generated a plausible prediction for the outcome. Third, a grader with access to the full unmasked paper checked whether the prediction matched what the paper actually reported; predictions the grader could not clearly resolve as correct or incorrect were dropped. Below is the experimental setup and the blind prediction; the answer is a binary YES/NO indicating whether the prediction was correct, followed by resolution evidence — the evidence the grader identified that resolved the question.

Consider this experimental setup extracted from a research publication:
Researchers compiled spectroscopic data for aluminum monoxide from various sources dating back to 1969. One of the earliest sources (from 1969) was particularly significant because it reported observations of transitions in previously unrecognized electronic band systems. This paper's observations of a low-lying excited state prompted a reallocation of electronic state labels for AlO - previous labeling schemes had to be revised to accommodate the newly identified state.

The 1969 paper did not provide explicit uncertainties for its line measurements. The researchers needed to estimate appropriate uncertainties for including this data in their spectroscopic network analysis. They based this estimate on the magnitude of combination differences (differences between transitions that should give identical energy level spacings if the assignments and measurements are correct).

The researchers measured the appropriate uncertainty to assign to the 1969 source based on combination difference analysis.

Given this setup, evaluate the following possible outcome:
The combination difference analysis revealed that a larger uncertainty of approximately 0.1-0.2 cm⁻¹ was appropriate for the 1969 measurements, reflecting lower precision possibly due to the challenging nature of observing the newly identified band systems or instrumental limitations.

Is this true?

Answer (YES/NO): NO